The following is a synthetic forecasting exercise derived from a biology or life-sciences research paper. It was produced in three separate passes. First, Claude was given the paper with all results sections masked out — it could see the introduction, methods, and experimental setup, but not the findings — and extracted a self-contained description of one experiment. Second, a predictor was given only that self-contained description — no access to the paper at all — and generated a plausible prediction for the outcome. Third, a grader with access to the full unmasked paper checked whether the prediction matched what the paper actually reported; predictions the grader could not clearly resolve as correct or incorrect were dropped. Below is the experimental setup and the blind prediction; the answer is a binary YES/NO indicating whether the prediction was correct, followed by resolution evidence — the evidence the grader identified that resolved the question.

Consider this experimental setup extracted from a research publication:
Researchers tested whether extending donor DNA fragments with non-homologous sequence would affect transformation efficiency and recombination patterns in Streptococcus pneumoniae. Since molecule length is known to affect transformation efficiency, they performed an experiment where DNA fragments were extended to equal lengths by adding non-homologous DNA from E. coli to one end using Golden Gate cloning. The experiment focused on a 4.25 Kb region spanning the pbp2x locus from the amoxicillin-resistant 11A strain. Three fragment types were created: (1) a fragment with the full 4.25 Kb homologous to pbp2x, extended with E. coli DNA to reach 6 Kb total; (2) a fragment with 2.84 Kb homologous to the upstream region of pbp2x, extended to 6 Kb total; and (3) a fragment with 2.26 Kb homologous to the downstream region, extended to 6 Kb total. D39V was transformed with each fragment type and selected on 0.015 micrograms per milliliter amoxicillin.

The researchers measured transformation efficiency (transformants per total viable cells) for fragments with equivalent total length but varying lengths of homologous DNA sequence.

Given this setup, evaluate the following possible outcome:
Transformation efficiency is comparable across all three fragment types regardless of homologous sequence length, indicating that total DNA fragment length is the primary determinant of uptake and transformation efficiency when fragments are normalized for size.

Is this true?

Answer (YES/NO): NO